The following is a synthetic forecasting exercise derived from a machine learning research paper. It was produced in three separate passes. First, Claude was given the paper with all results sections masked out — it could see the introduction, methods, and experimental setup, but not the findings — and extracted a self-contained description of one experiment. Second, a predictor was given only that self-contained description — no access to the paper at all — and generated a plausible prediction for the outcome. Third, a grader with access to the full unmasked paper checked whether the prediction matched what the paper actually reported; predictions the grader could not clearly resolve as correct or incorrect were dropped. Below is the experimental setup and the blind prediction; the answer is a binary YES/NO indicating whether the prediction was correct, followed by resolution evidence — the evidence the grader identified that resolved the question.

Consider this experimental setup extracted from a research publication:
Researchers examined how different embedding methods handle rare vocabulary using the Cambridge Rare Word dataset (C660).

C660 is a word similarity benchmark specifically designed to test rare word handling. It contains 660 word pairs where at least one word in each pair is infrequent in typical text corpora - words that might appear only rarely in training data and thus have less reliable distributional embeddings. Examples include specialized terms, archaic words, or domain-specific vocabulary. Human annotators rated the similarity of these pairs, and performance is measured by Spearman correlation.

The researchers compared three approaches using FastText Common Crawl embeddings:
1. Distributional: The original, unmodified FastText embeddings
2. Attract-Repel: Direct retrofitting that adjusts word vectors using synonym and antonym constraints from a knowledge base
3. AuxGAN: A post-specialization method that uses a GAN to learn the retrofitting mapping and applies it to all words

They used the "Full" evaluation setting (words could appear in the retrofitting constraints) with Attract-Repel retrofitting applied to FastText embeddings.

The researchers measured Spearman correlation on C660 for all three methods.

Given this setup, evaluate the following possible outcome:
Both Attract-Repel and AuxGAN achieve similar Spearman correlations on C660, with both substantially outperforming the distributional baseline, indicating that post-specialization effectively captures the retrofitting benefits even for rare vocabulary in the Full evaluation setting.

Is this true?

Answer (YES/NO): YES